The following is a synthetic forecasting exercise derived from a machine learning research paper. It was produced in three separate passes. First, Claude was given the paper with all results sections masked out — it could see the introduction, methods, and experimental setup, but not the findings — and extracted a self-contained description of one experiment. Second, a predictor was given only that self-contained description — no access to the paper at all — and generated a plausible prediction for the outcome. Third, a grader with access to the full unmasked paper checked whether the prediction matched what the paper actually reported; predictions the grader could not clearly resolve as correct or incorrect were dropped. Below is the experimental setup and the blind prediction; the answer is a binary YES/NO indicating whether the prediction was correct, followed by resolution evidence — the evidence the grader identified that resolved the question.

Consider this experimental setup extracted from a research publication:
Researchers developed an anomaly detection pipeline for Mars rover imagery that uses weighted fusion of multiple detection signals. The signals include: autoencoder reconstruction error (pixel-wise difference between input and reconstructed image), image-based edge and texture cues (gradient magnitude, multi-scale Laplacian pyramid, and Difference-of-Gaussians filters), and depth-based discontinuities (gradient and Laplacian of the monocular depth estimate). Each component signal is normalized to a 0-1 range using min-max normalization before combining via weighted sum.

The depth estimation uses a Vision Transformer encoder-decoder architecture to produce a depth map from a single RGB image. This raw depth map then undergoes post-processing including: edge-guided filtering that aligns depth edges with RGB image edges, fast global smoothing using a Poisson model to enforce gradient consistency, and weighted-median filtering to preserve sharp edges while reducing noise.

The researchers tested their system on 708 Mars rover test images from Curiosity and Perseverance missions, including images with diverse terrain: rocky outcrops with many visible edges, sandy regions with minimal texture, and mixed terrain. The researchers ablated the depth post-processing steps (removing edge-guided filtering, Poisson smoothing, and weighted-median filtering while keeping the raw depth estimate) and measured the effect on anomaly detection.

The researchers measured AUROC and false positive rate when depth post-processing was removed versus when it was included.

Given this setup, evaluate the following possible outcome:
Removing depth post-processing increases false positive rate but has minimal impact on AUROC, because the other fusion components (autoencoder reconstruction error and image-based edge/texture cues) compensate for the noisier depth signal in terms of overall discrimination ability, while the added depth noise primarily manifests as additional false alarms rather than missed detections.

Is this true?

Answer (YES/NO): NO